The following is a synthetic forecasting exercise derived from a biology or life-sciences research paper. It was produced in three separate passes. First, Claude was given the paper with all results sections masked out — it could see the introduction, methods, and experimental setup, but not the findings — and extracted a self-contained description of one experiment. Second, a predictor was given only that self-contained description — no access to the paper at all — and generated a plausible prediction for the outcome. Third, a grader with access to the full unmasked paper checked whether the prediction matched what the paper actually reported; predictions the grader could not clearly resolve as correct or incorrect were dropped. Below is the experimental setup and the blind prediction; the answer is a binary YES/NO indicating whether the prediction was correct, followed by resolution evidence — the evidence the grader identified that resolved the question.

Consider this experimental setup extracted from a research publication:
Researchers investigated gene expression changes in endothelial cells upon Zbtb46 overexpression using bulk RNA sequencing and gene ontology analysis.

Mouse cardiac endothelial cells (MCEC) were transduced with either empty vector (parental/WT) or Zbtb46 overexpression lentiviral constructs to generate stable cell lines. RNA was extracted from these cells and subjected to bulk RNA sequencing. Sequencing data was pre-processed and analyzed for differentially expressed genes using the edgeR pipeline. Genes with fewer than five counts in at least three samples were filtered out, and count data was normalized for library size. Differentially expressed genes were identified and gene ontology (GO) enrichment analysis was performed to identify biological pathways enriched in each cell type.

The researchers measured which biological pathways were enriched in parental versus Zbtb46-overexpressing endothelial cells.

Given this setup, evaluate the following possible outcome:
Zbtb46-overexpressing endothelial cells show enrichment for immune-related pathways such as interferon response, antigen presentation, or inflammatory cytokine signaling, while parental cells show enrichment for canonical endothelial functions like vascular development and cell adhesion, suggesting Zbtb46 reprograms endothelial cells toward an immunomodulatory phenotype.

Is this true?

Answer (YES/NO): YES